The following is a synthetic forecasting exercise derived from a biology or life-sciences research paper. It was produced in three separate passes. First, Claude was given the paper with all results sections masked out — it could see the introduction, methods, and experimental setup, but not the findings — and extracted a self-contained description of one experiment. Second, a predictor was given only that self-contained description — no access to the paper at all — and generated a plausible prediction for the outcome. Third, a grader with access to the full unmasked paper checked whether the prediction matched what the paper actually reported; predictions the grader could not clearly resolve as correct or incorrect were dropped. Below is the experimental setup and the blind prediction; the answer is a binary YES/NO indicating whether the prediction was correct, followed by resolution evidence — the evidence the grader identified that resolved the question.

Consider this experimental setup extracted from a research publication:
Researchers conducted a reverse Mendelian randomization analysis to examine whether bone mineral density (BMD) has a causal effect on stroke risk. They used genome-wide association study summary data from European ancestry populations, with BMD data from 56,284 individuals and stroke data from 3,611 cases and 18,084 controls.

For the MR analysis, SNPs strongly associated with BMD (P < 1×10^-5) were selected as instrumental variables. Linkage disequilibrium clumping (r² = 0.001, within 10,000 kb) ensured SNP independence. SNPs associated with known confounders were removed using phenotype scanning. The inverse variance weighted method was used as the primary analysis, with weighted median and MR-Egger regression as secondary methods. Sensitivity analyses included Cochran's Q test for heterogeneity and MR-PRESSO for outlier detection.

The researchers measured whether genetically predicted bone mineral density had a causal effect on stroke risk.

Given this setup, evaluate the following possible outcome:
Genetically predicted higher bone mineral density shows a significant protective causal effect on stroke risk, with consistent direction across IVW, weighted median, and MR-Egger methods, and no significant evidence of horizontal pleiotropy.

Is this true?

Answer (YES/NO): NO